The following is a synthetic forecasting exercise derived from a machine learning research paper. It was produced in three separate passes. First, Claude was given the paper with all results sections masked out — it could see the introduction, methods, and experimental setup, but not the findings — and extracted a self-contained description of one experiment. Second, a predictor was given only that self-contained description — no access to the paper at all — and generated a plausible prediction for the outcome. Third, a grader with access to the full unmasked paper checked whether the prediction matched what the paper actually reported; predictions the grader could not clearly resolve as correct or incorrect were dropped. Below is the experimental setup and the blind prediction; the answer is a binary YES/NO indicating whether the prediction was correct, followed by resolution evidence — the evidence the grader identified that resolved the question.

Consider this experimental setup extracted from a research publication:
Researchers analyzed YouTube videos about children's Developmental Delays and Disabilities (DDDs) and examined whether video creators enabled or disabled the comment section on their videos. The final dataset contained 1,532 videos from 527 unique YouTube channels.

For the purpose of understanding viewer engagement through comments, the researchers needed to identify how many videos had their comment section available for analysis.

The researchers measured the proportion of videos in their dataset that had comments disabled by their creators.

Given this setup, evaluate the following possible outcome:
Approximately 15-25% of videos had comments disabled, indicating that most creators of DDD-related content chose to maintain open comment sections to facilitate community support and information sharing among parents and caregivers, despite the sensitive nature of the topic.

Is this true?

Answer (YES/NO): NO